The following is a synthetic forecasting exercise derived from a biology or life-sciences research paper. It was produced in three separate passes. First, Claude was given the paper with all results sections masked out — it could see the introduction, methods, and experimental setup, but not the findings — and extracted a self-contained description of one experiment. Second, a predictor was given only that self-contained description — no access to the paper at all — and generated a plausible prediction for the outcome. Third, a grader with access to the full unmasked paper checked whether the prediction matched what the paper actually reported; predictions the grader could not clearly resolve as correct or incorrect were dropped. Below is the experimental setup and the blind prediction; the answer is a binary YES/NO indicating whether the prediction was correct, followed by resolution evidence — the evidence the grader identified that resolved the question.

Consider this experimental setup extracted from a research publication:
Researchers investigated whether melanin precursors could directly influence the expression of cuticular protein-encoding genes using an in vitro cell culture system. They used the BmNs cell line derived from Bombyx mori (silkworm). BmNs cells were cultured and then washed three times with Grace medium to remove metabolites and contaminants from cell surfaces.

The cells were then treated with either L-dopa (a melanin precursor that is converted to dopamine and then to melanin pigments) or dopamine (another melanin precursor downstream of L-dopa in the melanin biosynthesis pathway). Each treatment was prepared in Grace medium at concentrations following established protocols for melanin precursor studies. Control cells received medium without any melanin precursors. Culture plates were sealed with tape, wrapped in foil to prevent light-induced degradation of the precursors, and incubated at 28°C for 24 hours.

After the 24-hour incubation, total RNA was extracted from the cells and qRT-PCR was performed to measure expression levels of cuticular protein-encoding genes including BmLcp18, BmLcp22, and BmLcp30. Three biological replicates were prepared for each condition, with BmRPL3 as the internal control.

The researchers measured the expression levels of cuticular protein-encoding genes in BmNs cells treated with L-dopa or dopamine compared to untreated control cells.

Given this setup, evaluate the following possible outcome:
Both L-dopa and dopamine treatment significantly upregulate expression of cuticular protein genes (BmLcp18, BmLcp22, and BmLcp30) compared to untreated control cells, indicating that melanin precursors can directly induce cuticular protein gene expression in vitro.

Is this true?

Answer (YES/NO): YES